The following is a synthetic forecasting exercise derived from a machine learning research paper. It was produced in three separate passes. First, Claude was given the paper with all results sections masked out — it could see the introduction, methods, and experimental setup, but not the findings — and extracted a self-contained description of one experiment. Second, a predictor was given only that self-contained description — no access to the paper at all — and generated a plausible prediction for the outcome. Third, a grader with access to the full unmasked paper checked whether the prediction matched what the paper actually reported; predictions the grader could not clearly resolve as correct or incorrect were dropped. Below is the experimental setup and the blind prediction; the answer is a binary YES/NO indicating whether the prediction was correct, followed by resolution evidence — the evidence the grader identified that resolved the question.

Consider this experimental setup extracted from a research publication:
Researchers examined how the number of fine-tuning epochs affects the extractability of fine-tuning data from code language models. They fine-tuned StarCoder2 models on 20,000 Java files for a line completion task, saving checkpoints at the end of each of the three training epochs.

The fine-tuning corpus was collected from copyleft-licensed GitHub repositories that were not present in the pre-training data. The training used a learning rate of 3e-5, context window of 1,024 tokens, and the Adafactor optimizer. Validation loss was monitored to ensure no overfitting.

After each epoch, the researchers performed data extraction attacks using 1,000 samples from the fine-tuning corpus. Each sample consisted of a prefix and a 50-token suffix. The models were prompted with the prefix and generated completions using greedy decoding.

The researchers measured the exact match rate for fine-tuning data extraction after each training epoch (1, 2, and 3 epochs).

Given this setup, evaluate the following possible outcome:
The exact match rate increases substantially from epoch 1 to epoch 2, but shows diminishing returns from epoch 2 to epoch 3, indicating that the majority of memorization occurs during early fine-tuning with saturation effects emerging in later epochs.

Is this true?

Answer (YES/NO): NO